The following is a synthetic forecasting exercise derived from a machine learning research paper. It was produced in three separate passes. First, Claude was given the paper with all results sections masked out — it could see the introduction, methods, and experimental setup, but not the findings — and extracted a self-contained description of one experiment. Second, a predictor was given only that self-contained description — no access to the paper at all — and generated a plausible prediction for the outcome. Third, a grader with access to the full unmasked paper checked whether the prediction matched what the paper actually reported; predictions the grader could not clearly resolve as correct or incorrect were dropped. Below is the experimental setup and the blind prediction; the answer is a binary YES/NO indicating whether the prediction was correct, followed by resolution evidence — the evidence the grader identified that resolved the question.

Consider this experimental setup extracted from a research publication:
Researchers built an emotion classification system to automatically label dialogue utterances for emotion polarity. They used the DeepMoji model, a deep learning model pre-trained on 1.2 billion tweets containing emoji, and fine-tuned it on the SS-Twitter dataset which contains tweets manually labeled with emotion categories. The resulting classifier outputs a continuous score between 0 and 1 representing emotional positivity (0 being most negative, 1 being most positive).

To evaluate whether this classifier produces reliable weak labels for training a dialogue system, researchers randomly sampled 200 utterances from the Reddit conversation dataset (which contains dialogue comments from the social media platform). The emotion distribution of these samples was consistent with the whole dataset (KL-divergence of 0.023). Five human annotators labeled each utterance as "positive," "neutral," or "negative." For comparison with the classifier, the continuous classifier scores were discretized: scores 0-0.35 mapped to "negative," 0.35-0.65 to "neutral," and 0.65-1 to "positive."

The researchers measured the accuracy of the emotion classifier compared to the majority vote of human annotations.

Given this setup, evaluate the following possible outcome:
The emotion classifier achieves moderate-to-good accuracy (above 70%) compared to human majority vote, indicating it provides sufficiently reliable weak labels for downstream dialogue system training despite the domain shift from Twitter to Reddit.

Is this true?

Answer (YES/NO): YES